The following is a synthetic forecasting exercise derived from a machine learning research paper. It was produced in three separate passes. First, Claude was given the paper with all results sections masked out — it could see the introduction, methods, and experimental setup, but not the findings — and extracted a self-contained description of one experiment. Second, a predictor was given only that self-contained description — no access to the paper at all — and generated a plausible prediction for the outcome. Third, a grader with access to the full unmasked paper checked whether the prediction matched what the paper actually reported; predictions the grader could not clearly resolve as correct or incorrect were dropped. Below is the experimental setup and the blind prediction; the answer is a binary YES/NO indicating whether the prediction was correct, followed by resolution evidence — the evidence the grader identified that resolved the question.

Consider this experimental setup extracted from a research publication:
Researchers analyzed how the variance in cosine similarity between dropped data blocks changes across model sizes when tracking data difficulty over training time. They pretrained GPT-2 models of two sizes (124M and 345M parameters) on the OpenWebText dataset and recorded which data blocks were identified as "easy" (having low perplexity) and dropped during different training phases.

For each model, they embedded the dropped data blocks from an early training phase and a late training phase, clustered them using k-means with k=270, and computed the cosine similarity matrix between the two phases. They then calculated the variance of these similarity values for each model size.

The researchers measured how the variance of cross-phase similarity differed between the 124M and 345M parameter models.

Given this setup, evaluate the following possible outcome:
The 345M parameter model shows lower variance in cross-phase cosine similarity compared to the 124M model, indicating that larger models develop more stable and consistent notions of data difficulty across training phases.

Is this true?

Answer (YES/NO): YES